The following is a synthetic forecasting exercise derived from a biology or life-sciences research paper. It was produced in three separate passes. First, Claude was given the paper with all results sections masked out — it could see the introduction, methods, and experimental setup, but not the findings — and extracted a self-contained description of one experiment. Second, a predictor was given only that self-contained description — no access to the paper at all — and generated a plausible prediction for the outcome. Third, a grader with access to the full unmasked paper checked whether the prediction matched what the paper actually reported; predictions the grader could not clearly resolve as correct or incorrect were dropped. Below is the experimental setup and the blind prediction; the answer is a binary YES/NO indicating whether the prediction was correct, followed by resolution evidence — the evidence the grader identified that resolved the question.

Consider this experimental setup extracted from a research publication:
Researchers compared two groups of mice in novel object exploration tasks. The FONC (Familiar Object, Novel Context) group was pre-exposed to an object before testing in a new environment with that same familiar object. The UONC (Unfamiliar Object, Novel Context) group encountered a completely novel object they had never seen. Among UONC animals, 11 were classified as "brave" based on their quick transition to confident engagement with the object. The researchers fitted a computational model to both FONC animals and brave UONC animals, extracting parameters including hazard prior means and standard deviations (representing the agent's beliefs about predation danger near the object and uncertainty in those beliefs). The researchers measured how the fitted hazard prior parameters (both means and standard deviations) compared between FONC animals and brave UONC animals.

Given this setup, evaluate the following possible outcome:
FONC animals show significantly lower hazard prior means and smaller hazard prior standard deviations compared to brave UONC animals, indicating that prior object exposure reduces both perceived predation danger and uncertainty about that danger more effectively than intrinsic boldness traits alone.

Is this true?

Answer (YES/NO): YES